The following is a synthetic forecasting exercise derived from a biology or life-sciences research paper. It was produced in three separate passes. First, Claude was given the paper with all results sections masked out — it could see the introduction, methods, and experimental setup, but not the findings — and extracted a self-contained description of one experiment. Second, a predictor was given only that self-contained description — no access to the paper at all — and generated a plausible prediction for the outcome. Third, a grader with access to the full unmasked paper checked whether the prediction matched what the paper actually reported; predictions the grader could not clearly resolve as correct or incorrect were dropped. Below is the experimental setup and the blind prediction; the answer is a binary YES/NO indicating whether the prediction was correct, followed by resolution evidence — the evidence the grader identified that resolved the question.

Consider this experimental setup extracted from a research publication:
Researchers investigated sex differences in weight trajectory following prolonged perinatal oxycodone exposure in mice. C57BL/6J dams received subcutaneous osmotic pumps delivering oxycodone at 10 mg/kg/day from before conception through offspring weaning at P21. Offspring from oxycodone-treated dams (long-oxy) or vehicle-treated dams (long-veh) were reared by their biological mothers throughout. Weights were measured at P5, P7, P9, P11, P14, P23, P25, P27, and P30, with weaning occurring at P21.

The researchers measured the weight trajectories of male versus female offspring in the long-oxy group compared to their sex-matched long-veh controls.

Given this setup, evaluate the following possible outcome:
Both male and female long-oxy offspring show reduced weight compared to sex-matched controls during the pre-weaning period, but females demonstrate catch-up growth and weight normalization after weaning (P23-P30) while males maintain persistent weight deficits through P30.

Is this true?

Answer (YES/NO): NO